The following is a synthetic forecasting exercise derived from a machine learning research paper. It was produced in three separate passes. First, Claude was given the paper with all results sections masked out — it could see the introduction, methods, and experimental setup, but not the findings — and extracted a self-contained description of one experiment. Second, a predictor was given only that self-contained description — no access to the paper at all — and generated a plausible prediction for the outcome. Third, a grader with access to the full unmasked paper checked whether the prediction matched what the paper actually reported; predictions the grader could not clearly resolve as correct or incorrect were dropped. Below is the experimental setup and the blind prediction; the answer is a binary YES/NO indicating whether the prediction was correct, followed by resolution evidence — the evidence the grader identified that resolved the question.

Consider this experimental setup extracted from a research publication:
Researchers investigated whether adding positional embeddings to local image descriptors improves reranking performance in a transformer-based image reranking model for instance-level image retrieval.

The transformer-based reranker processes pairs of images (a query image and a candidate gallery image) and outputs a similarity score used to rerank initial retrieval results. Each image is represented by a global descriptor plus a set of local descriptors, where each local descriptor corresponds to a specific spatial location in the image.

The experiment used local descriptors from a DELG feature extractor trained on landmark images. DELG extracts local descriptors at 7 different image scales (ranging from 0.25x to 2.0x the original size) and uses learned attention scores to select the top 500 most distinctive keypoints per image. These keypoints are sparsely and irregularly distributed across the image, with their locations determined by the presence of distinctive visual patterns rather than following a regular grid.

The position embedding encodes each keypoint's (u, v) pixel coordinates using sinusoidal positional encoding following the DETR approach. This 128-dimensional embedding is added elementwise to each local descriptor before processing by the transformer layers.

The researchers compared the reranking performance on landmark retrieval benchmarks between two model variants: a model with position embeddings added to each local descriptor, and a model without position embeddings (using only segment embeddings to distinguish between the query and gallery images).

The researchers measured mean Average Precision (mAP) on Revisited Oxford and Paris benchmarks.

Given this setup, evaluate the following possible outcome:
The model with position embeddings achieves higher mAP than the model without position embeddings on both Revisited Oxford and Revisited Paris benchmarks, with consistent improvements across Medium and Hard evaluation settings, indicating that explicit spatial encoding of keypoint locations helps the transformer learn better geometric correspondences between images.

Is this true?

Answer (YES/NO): NO